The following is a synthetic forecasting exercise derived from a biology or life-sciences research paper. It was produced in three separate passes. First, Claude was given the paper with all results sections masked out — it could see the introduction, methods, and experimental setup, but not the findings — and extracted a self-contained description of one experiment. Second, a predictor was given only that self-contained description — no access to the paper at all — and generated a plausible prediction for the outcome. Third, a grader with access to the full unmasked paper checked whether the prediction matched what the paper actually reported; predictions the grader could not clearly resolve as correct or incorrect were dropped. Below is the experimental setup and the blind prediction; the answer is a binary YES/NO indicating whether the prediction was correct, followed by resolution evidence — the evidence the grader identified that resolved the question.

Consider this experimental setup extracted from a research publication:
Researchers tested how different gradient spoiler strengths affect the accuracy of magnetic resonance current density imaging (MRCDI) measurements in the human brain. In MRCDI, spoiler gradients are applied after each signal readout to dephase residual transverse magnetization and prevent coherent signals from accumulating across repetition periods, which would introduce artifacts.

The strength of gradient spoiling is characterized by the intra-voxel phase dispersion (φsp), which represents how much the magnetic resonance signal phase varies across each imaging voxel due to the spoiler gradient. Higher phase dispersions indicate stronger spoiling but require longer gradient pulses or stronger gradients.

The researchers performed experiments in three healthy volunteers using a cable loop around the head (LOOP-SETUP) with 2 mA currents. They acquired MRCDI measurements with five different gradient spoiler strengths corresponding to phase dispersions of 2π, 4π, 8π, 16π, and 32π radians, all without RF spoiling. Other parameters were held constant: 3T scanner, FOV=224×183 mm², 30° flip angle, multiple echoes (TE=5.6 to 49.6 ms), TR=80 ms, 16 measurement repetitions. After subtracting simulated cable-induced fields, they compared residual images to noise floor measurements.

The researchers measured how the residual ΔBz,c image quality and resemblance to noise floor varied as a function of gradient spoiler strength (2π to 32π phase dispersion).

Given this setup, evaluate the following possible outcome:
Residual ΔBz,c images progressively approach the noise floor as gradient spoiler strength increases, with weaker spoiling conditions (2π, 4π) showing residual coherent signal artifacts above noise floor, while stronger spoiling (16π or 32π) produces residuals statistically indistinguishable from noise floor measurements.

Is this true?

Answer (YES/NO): NO